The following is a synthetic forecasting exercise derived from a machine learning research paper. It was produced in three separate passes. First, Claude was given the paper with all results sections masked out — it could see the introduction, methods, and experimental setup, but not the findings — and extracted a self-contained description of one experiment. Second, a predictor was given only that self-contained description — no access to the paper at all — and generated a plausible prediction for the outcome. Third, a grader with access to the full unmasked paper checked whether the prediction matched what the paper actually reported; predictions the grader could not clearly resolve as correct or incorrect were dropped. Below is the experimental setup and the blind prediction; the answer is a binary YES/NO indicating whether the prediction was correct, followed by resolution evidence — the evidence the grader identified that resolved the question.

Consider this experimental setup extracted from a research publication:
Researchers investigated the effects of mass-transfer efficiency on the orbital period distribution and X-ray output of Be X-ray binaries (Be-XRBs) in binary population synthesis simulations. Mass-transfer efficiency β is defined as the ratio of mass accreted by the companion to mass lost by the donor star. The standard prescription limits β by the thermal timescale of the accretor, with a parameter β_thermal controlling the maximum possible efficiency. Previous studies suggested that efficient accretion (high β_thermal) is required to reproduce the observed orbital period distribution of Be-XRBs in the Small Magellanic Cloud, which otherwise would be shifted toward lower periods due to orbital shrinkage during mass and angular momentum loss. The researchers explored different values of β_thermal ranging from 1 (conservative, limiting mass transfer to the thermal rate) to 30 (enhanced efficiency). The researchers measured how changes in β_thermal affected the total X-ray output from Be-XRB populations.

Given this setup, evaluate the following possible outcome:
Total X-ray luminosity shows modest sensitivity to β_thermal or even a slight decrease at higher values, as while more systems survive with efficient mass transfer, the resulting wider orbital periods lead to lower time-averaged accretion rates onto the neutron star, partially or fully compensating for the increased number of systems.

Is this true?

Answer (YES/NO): NO